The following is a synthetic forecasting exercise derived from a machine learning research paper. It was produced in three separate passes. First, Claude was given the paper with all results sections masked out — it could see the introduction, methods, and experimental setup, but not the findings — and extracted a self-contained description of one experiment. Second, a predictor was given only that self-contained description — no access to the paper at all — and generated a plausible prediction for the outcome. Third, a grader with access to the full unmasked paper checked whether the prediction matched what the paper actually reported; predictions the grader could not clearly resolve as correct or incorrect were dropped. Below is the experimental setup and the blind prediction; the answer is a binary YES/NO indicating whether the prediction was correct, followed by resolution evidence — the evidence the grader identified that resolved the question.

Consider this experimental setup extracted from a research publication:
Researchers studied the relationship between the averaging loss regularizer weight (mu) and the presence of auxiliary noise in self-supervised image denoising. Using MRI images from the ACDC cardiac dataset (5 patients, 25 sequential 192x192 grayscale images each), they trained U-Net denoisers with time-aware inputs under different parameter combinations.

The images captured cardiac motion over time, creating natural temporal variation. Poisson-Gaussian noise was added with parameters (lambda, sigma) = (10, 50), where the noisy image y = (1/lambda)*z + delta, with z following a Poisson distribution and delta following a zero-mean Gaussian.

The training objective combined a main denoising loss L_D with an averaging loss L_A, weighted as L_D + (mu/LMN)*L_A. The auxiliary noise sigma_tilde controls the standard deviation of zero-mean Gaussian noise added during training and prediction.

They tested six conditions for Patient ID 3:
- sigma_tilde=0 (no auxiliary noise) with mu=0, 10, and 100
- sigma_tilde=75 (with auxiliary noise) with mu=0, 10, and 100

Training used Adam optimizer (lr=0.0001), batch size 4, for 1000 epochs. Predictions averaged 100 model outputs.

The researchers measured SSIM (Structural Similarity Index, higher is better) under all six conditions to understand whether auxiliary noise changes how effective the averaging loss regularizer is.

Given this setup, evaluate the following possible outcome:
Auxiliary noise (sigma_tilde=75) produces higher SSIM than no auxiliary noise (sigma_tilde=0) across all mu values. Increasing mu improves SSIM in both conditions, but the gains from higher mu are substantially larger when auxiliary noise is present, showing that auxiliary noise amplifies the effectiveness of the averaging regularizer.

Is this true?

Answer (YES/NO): NO